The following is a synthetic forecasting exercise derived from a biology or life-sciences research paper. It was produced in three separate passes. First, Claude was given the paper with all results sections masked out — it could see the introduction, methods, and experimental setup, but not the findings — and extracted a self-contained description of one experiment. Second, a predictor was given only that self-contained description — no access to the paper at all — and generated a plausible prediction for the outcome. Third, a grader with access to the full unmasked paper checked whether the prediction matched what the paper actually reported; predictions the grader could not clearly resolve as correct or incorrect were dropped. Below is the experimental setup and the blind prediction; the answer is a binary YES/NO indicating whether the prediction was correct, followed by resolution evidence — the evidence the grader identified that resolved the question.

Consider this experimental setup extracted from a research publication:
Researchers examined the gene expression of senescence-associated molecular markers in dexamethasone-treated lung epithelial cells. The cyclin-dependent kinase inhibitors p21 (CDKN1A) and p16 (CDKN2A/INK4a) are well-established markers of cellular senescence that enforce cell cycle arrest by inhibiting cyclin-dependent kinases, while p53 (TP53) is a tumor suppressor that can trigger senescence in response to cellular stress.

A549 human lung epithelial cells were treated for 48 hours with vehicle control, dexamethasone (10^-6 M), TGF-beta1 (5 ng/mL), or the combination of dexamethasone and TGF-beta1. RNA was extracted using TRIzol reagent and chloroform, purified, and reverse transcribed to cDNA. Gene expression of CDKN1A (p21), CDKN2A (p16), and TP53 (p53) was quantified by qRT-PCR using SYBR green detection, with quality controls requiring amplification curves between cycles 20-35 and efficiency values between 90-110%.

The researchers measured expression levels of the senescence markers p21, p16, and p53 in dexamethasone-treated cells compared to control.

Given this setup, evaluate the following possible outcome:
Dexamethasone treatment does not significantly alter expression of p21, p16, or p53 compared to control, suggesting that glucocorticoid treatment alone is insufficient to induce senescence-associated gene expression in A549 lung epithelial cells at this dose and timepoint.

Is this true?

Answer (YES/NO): NO